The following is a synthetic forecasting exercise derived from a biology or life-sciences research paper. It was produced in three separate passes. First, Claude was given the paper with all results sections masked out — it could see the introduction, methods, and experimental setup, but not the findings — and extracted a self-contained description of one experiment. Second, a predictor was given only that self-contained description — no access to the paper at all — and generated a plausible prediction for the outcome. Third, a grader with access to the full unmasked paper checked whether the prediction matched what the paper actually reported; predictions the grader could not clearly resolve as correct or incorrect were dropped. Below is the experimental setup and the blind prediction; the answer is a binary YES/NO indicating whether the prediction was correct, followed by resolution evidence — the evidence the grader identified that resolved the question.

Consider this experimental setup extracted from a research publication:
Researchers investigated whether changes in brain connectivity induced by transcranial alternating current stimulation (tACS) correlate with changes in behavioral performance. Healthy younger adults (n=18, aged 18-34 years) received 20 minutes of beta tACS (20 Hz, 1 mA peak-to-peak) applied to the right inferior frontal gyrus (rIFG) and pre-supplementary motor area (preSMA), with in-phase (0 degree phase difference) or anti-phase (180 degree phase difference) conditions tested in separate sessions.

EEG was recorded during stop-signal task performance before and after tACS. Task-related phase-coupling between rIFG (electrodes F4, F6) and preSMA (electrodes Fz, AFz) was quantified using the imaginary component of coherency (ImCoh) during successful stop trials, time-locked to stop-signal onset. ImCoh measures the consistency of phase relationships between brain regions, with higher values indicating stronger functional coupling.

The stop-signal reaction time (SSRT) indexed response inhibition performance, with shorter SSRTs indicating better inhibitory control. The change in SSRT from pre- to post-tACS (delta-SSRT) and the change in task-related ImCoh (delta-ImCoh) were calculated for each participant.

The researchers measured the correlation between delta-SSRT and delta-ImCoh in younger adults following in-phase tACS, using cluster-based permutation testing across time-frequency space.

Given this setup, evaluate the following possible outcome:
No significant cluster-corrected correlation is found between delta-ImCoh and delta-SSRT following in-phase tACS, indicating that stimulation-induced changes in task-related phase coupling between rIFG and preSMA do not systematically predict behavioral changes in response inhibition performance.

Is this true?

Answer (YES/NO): YES